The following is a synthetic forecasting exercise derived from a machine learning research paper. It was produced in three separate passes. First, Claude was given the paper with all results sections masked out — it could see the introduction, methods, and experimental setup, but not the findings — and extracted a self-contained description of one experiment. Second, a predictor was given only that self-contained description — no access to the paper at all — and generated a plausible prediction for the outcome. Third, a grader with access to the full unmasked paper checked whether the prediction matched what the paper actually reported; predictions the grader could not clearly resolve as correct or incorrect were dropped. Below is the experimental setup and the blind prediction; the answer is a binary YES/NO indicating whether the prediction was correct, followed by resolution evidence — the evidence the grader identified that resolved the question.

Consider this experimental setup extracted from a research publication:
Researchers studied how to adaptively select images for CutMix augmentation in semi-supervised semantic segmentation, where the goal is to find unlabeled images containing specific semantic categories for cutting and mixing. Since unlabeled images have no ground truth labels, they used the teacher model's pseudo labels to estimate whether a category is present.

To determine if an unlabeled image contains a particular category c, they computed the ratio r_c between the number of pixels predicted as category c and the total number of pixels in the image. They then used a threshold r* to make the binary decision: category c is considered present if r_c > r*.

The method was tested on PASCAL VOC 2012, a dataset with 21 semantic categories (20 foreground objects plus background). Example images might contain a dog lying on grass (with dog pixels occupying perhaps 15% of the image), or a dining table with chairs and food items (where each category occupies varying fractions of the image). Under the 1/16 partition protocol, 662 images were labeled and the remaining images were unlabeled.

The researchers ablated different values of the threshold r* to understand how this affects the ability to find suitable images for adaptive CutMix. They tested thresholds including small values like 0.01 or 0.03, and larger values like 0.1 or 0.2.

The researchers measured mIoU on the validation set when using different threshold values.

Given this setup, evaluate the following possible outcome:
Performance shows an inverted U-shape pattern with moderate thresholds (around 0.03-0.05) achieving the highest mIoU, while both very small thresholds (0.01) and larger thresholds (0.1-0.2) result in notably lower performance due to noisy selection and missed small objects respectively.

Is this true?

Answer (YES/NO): NO